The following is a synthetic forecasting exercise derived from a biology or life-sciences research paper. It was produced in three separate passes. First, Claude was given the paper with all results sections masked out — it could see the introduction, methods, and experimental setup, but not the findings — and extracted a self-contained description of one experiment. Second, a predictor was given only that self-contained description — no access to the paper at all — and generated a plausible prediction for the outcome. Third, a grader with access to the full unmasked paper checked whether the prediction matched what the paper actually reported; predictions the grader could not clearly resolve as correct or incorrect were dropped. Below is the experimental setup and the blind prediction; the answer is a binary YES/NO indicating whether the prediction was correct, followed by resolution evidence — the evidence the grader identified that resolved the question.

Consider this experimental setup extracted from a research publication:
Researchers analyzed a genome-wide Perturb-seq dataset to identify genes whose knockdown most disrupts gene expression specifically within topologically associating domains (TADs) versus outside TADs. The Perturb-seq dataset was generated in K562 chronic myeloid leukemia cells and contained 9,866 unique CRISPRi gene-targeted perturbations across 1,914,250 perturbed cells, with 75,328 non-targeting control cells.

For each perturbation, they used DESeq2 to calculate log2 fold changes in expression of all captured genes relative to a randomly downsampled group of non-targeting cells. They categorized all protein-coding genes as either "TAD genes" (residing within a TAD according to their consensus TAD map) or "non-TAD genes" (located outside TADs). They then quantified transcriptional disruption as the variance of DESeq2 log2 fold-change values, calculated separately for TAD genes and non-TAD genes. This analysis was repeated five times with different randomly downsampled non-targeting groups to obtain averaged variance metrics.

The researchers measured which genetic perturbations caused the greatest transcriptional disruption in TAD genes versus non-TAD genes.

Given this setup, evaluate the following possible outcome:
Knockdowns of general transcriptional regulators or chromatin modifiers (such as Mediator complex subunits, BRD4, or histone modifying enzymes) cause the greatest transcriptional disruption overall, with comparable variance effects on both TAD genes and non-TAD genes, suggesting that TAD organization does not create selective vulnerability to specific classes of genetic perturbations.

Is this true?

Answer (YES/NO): NO